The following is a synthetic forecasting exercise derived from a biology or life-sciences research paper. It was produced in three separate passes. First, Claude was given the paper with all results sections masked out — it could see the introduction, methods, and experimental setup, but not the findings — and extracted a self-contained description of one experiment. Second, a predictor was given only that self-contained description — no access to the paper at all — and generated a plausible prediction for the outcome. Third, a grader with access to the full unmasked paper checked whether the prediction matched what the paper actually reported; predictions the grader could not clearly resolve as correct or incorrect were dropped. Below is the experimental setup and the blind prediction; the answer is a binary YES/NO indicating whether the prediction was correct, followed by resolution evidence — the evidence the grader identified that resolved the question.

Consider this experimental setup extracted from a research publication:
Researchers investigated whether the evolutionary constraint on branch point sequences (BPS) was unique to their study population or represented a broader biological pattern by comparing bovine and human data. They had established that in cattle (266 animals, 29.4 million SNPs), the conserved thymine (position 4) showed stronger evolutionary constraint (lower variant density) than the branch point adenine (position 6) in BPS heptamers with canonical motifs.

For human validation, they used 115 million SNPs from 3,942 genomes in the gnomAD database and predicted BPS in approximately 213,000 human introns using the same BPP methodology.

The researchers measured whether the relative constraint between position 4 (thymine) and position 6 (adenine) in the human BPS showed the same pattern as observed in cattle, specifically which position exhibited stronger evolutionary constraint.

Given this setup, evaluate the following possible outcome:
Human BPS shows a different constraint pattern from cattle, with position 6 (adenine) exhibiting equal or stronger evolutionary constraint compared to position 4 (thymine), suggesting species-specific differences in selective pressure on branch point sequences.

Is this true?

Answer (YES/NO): NO